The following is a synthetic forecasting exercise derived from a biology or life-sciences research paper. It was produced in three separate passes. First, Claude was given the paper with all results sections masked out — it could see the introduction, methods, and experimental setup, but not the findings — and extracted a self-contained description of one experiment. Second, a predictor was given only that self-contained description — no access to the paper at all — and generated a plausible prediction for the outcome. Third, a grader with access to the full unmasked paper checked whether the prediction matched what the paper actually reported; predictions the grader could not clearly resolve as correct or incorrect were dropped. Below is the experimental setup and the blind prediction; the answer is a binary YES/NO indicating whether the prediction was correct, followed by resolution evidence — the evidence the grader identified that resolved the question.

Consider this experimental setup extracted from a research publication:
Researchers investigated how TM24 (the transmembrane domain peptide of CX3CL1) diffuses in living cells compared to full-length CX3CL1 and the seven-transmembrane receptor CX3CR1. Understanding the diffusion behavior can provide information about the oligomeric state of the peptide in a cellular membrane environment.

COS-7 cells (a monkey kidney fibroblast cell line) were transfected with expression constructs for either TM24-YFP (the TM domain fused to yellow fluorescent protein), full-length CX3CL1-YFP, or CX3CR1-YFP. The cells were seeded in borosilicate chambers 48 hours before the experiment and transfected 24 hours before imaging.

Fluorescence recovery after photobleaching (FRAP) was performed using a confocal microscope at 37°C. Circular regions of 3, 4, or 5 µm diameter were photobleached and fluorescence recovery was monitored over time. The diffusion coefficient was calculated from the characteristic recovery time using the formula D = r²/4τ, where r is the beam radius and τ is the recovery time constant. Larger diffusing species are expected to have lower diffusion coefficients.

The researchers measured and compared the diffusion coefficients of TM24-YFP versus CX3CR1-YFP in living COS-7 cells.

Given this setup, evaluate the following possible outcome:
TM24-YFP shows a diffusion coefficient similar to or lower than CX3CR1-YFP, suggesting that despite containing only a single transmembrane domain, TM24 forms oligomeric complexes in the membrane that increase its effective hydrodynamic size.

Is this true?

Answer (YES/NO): YES